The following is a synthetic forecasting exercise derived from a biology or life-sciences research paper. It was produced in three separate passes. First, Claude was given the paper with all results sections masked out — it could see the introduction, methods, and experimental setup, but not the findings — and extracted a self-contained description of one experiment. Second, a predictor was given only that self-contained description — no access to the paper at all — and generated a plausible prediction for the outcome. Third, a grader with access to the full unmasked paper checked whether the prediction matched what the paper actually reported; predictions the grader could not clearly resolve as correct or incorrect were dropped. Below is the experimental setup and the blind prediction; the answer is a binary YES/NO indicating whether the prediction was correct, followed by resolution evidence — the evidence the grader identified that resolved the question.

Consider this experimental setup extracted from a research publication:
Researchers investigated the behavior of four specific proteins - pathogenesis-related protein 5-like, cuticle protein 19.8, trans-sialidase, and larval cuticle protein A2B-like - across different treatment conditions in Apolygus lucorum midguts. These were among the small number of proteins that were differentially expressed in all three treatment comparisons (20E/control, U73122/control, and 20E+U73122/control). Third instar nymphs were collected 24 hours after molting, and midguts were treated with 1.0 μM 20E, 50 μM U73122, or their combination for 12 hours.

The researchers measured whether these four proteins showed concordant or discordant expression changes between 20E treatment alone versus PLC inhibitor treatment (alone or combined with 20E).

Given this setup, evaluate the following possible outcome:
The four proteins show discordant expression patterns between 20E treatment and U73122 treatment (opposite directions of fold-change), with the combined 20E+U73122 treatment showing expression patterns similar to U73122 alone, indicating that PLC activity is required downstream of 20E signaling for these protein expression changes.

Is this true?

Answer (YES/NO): YES